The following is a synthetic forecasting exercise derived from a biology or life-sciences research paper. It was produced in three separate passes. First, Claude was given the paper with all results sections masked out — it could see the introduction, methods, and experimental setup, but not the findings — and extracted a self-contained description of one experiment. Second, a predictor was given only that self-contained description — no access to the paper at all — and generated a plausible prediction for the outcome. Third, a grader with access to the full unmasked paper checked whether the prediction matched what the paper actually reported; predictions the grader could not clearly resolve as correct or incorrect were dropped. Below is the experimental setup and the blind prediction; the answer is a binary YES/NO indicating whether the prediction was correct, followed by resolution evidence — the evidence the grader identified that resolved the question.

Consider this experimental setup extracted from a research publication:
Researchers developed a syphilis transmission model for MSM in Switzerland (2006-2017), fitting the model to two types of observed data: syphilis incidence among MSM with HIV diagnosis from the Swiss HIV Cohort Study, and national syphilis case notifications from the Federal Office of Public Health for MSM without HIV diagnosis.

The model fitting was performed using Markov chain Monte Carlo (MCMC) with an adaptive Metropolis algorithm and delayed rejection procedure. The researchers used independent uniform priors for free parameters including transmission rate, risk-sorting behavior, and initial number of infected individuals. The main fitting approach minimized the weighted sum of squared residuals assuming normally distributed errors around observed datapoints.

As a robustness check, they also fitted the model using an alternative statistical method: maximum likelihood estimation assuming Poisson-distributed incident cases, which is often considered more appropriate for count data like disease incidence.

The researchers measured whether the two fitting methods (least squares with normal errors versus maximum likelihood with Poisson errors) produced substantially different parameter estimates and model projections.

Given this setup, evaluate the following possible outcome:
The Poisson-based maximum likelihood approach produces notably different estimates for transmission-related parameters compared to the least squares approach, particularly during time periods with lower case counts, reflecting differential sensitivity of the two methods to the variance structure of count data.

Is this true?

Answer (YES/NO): NO